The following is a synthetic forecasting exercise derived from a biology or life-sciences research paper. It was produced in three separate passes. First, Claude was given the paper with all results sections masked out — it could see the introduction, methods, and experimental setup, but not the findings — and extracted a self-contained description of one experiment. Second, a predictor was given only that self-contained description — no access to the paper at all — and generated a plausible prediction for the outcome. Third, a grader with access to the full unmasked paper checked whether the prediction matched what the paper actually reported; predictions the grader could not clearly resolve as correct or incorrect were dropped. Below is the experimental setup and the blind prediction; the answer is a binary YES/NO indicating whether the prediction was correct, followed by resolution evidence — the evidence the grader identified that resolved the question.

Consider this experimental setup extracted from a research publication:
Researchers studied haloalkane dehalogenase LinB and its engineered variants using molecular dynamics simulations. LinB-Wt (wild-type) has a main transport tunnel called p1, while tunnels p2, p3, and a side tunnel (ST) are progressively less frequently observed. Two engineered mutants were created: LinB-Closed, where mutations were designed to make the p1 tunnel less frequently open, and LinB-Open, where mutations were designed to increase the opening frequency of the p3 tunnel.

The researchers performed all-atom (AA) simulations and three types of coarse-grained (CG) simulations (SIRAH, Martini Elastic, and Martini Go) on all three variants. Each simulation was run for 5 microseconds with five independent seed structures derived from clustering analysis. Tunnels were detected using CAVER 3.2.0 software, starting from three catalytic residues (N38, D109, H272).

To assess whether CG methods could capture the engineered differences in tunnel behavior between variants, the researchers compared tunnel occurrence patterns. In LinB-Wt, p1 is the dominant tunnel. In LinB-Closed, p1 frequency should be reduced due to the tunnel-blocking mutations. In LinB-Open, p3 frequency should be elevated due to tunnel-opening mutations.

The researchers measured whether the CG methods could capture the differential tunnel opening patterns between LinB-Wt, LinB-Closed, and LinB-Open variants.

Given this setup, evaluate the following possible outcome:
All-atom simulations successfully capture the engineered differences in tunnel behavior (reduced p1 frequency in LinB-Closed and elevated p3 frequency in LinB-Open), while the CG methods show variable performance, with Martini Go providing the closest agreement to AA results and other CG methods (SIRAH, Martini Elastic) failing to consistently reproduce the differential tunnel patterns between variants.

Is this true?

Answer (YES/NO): YES